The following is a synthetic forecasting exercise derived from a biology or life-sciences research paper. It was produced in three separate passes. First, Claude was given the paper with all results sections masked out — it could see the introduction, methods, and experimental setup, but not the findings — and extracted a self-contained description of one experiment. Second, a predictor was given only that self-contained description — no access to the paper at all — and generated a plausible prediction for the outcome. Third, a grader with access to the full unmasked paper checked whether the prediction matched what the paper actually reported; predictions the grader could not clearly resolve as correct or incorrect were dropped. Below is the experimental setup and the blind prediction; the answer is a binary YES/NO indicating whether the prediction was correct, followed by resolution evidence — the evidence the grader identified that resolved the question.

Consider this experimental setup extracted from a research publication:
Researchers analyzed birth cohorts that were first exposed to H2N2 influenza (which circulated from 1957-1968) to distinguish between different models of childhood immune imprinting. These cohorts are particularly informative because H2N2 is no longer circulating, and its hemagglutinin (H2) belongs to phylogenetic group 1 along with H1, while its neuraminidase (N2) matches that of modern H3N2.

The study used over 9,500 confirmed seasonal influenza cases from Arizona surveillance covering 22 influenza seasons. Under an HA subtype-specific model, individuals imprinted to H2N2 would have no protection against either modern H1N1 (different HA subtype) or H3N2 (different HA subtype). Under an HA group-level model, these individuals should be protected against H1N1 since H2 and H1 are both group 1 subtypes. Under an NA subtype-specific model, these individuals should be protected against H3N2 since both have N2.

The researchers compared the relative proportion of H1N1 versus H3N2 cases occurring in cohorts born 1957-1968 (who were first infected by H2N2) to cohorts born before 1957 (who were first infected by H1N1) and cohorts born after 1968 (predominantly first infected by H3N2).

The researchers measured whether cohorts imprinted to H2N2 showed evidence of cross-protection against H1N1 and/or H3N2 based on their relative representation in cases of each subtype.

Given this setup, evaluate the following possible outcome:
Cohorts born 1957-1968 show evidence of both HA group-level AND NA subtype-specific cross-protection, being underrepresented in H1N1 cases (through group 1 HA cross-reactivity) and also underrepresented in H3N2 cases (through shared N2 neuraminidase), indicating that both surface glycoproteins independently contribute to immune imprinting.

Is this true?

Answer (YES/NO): NO